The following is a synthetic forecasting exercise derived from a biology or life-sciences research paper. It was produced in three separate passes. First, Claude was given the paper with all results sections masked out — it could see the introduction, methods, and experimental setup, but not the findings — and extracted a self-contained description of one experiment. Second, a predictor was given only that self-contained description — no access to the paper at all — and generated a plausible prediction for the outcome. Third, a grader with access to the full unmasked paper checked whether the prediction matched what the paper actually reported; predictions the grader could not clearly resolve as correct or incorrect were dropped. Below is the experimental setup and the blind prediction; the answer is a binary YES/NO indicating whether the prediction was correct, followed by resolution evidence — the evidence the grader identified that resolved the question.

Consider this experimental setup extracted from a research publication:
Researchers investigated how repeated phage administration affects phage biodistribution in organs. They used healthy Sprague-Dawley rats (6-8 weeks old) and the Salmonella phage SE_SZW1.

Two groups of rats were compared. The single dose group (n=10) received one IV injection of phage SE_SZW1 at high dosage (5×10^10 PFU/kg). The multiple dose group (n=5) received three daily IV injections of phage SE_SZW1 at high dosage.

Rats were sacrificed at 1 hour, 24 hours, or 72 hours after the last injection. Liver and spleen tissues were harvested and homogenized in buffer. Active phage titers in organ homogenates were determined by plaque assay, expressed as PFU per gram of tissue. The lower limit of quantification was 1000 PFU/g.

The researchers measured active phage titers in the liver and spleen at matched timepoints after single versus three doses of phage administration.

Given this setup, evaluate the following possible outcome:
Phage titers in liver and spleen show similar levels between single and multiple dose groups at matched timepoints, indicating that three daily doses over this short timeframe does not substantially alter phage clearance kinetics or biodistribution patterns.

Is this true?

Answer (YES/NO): YES